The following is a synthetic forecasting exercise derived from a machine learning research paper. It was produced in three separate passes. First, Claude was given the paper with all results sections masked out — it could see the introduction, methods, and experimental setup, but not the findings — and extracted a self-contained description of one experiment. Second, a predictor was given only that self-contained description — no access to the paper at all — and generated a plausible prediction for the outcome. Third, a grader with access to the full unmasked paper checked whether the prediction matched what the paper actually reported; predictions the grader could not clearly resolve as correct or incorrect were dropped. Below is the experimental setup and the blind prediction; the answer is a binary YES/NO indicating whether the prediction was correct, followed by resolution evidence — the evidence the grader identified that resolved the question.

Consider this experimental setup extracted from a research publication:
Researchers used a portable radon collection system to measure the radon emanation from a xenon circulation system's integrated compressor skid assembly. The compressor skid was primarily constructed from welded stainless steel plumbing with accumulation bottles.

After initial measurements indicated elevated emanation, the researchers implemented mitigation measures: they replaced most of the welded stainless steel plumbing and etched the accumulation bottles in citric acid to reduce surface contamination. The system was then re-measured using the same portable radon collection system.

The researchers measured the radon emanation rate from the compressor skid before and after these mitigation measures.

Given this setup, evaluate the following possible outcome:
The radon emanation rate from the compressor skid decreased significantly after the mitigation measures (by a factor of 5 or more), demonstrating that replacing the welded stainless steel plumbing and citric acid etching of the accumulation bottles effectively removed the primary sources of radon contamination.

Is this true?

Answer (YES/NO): YES